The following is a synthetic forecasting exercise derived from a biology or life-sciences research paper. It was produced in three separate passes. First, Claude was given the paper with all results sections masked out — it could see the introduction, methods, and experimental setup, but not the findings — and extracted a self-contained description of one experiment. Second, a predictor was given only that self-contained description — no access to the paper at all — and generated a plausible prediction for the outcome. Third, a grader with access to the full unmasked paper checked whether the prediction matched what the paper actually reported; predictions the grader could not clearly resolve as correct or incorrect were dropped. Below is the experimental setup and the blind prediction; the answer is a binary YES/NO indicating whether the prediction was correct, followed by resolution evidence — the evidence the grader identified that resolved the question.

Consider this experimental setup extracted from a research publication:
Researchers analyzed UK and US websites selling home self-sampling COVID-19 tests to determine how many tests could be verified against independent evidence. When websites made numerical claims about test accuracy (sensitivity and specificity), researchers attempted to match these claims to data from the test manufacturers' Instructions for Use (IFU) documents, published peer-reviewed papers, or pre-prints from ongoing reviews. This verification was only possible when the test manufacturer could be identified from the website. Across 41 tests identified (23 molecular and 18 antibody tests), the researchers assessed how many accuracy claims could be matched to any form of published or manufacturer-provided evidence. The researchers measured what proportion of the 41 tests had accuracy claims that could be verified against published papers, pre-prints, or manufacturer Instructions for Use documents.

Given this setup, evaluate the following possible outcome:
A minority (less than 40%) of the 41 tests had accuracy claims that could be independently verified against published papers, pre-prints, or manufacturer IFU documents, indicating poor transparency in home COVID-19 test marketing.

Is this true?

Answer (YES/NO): YES